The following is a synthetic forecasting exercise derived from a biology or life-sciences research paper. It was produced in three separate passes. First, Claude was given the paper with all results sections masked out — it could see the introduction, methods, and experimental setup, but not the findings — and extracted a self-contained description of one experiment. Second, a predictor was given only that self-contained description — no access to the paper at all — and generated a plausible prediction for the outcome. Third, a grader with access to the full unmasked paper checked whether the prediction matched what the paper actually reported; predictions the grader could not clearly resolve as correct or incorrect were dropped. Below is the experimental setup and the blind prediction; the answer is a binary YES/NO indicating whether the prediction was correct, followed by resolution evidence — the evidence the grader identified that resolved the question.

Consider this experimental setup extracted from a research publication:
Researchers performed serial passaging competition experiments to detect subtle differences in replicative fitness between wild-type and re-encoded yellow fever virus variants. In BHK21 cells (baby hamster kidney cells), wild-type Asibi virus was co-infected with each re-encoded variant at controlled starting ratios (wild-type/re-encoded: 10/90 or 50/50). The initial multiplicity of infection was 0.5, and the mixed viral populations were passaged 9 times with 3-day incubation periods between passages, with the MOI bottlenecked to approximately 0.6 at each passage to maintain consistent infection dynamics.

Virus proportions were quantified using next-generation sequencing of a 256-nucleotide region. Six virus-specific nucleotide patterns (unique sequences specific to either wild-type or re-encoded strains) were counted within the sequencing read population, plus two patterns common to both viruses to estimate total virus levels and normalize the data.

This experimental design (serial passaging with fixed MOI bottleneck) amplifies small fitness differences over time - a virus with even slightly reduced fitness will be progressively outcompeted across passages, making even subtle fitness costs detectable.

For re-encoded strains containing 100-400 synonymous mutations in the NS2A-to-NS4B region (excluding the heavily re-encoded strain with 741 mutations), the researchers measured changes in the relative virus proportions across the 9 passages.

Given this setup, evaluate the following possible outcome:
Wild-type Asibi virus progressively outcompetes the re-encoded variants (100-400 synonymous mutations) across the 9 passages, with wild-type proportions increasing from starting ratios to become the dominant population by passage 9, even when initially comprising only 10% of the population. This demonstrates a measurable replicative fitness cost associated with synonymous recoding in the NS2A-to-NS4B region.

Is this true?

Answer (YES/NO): NO